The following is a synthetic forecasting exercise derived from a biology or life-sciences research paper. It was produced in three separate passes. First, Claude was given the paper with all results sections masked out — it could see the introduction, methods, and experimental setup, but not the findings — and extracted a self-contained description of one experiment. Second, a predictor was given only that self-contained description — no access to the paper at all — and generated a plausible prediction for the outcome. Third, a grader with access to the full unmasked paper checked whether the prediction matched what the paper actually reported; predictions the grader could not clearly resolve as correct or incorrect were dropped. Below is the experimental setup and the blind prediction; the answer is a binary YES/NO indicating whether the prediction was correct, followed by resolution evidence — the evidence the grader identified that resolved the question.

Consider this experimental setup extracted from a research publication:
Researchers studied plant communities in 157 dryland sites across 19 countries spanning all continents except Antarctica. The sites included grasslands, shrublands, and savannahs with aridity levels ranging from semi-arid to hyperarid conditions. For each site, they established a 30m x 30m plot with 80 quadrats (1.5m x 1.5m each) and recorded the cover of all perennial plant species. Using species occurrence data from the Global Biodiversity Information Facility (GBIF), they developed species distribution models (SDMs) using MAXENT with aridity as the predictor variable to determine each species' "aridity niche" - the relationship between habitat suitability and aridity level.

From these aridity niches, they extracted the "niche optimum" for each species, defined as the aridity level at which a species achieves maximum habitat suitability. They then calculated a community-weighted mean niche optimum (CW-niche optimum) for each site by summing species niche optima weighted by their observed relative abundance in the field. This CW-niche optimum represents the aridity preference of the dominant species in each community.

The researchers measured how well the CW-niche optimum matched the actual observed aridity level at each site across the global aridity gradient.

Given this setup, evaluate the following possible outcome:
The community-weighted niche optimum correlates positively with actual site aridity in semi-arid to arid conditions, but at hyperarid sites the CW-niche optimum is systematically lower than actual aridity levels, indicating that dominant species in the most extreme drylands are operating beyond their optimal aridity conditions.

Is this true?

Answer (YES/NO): NO